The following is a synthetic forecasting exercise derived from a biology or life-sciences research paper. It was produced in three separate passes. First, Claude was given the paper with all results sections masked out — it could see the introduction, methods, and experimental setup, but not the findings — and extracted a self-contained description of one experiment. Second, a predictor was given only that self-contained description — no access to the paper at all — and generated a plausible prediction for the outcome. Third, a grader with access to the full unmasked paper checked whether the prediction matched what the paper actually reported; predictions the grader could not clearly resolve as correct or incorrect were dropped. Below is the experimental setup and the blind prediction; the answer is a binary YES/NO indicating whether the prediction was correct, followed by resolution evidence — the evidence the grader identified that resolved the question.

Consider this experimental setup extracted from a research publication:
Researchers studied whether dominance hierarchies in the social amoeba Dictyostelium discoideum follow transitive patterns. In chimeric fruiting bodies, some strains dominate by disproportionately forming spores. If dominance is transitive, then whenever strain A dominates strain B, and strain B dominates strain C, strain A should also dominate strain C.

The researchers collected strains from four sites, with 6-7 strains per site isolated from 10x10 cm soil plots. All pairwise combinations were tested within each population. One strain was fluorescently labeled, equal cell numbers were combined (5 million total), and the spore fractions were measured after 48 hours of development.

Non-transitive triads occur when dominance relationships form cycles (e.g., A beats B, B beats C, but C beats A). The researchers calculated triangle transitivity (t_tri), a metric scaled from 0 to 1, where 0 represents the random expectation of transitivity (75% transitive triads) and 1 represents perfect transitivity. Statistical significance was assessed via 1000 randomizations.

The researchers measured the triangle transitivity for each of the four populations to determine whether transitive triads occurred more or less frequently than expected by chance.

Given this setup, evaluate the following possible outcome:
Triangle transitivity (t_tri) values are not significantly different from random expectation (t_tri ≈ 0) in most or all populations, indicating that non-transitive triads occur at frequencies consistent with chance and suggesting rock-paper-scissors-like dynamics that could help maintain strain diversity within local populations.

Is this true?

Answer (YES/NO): NO